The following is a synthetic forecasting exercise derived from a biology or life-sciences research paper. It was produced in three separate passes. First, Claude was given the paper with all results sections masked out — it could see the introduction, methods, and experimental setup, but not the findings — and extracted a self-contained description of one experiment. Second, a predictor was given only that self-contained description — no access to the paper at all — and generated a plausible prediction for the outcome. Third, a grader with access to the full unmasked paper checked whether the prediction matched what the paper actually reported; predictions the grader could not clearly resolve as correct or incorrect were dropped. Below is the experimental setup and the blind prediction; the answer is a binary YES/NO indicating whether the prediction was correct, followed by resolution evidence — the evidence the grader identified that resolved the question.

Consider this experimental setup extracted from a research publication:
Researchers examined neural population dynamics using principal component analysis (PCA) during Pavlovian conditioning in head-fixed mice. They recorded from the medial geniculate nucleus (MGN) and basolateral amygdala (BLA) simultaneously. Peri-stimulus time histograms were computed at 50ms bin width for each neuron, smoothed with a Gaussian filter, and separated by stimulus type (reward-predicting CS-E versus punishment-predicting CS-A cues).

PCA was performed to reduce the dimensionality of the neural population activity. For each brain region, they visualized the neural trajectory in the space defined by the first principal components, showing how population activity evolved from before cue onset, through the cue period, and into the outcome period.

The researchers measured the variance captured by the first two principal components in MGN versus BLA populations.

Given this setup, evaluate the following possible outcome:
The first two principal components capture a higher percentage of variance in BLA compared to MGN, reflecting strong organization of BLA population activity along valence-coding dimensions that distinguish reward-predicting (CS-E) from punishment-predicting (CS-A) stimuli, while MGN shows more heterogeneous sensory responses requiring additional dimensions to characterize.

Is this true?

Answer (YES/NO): NO